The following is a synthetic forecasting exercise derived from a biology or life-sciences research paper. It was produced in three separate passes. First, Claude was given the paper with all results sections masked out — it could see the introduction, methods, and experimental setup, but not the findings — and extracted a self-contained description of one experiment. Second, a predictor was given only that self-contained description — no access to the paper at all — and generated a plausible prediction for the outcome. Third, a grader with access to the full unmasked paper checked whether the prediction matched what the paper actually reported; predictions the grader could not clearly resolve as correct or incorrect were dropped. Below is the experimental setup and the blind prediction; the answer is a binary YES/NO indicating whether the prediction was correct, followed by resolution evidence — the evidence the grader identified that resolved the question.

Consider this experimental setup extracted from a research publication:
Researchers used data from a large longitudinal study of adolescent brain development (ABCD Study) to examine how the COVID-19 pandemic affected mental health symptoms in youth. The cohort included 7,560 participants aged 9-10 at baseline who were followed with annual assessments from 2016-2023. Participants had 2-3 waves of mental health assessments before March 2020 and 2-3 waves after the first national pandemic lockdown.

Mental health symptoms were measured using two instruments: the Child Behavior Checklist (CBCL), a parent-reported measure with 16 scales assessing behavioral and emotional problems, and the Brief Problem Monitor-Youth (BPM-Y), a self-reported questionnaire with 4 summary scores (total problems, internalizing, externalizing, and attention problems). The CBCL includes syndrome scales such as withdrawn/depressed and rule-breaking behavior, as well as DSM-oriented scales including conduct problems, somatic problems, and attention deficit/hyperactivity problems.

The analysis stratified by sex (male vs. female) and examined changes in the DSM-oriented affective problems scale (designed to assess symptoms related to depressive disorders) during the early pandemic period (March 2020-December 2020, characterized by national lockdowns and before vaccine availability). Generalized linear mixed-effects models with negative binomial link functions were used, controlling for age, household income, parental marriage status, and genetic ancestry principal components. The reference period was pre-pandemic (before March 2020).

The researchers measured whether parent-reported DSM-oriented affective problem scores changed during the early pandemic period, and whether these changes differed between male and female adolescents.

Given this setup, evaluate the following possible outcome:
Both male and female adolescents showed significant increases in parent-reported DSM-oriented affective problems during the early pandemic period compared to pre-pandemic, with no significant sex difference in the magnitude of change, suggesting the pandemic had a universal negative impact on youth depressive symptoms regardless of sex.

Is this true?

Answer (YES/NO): NO